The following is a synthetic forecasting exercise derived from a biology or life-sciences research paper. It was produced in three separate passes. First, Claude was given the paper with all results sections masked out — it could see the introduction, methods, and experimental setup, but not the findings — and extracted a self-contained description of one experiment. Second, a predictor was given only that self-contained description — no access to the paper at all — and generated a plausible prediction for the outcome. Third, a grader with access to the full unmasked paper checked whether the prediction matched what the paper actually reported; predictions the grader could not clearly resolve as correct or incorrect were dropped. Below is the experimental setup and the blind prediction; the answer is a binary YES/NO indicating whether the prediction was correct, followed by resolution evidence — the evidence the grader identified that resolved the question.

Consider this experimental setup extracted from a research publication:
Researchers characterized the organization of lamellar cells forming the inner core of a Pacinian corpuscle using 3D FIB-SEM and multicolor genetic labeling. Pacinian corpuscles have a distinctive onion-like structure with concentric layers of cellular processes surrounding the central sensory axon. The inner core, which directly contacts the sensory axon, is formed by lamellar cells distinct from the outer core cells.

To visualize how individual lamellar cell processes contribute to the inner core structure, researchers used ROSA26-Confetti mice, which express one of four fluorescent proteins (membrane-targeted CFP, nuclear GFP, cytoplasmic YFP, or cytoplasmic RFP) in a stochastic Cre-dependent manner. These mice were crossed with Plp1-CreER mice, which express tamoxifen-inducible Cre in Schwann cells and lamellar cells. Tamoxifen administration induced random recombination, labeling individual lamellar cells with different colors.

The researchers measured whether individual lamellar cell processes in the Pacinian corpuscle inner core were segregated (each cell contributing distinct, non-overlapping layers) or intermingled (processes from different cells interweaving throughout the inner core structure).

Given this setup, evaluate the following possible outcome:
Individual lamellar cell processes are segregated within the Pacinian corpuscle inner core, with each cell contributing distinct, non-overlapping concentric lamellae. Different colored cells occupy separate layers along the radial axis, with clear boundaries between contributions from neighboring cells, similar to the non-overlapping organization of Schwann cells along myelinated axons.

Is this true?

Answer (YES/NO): NO